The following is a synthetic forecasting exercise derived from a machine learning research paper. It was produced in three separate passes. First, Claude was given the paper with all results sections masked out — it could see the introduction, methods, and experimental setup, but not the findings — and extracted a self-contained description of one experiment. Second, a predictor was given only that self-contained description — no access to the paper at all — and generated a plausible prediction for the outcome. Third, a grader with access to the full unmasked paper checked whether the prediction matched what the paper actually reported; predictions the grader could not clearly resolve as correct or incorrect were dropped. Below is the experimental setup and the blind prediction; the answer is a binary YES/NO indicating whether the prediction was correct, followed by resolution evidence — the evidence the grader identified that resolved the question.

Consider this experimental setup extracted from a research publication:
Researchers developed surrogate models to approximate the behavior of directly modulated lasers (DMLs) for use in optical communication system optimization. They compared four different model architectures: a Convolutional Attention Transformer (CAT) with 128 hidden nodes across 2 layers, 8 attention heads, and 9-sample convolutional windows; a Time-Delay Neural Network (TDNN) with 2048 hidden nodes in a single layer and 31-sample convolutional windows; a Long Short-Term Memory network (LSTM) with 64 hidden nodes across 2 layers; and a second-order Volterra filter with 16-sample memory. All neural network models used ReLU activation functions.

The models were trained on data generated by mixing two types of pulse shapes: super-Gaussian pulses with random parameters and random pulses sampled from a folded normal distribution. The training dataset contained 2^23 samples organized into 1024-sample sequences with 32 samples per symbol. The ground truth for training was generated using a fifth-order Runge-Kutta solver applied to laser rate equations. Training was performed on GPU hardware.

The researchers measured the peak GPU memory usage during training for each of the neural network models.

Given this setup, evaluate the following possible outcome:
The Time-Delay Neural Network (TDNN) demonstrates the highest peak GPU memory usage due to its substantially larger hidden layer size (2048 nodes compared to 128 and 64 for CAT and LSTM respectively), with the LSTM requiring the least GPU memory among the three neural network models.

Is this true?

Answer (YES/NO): NO